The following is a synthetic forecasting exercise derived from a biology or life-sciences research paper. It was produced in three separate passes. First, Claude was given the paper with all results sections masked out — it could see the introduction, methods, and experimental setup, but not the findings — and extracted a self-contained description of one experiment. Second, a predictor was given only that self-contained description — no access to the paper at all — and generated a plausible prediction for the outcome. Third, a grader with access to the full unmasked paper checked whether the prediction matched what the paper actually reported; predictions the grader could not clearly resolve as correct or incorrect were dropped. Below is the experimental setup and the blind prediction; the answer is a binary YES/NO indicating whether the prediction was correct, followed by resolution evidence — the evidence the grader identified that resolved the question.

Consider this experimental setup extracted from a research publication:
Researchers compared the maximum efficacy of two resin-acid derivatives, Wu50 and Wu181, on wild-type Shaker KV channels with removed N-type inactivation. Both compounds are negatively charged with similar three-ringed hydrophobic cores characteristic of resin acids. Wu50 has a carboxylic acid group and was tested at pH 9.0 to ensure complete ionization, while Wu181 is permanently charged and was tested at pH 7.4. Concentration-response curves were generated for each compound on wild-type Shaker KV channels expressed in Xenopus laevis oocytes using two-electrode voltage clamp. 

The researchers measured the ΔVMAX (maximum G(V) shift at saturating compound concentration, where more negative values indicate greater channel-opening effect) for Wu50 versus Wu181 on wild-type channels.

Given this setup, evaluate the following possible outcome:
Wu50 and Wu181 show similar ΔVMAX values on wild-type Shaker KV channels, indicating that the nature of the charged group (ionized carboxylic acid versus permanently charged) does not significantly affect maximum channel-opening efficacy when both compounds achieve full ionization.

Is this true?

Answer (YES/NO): NO